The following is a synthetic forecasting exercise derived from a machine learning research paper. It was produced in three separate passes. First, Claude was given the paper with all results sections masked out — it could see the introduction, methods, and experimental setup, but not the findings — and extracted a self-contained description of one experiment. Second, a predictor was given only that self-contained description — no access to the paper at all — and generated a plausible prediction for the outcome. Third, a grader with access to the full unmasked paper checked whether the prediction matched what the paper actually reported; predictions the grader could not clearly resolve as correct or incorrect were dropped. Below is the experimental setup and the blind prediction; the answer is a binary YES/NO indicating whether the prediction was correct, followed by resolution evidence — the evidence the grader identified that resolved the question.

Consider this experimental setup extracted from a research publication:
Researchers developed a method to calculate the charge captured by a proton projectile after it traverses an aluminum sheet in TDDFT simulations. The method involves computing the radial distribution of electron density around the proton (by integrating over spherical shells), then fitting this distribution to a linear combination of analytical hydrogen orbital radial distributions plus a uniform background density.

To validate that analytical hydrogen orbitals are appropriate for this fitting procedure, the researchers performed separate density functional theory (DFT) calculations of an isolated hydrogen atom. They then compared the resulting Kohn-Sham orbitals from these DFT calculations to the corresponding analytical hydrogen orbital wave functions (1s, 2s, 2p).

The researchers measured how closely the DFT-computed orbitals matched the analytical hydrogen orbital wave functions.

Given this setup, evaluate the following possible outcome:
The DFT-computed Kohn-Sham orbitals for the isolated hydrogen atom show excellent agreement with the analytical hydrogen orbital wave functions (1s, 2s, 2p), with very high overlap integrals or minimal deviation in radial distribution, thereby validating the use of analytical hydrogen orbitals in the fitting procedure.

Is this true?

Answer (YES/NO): YES